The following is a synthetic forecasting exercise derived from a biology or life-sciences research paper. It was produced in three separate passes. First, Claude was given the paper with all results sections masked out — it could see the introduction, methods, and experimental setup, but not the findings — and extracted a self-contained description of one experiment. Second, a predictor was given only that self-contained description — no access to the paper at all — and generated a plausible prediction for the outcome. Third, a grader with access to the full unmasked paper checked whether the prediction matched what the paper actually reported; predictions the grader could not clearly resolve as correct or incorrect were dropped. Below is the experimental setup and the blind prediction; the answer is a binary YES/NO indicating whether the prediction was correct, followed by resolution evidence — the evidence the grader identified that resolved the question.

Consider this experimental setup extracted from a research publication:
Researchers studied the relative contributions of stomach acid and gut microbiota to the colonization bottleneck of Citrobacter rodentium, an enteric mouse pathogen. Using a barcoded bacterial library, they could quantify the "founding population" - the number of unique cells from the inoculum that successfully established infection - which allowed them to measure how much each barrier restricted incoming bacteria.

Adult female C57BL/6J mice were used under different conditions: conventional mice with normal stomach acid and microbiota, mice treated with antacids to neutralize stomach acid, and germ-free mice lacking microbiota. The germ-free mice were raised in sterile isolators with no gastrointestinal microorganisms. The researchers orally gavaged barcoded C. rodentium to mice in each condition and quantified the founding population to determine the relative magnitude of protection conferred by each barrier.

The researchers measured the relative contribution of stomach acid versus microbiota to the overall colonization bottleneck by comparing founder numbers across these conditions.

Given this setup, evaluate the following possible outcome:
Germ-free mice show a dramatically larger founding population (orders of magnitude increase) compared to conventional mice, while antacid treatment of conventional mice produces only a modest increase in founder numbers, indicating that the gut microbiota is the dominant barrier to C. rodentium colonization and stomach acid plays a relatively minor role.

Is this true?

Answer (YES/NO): YES